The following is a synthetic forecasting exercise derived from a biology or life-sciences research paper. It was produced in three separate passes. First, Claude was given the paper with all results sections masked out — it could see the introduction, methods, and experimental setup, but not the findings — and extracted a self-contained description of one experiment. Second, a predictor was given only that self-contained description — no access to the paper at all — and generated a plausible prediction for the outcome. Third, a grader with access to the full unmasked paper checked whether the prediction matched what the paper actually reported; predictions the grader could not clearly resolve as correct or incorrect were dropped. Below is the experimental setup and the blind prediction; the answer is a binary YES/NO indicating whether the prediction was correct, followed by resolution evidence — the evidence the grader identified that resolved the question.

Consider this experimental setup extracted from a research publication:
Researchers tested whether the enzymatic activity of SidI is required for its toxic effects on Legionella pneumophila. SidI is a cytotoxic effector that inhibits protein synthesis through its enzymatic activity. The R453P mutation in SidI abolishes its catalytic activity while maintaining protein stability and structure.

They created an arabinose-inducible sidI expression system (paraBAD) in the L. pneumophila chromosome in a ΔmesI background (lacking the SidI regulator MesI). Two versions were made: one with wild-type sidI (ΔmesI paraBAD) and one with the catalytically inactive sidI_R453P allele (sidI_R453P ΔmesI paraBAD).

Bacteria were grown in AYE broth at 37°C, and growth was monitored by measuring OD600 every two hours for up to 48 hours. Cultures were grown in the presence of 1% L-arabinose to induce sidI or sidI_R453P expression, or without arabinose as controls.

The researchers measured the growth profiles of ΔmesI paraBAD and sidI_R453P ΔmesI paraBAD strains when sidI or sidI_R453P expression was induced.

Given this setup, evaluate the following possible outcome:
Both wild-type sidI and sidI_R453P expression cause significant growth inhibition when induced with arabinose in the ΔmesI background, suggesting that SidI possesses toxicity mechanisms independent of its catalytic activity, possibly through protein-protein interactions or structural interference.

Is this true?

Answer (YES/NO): NO